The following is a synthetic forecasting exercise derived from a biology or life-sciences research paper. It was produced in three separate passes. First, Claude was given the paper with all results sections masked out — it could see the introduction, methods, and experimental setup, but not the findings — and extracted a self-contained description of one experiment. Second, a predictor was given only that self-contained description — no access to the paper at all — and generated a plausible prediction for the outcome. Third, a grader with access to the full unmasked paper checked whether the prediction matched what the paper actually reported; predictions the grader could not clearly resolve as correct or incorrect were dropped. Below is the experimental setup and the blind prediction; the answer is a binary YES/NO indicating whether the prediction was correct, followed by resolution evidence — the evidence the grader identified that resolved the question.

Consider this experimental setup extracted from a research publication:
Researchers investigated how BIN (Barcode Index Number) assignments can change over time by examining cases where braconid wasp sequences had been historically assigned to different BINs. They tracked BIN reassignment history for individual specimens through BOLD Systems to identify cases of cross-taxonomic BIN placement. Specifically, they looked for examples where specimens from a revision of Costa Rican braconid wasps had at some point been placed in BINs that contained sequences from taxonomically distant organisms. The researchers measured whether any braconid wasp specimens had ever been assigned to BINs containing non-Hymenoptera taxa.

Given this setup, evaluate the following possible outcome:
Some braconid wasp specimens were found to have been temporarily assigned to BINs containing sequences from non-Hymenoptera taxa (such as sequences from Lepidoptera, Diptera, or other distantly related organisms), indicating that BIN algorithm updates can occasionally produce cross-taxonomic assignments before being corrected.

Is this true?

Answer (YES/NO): YES